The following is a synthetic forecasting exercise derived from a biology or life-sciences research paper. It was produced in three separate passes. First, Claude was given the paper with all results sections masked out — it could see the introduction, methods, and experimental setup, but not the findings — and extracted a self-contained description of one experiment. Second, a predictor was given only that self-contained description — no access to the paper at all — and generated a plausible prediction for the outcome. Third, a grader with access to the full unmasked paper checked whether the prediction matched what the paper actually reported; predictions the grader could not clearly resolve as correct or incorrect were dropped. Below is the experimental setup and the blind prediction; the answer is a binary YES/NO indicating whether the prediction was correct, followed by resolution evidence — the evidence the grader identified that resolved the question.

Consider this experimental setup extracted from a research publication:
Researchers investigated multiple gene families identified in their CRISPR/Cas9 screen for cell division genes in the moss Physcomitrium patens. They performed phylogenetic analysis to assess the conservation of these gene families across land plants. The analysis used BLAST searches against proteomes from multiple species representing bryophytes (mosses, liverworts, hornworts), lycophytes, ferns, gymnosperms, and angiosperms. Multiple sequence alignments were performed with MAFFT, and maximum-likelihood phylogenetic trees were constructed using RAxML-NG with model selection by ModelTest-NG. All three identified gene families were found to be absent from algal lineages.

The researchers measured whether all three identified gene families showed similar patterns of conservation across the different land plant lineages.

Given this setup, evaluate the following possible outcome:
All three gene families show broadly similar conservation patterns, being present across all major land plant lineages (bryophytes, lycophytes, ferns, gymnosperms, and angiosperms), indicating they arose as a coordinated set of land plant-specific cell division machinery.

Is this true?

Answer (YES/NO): NO